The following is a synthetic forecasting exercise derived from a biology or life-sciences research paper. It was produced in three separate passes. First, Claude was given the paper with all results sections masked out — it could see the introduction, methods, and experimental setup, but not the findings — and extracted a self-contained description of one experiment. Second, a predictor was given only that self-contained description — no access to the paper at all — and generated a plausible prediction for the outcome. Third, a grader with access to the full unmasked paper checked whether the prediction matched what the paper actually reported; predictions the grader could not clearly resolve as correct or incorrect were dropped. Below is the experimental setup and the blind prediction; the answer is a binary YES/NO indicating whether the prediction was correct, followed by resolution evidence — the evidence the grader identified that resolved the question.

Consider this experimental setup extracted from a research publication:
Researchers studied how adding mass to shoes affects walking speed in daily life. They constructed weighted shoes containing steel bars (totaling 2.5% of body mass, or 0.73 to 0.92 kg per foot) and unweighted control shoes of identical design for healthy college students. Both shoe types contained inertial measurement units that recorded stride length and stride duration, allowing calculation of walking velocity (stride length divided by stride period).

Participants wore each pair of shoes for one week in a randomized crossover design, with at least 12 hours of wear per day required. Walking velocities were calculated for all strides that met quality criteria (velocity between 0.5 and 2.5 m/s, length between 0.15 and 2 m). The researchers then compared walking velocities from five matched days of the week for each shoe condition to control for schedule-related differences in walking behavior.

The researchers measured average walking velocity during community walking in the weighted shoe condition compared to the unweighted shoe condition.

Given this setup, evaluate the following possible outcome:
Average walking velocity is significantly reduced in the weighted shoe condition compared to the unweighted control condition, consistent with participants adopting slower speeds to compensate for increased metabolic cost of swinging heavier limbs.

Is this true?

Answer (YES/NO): NO